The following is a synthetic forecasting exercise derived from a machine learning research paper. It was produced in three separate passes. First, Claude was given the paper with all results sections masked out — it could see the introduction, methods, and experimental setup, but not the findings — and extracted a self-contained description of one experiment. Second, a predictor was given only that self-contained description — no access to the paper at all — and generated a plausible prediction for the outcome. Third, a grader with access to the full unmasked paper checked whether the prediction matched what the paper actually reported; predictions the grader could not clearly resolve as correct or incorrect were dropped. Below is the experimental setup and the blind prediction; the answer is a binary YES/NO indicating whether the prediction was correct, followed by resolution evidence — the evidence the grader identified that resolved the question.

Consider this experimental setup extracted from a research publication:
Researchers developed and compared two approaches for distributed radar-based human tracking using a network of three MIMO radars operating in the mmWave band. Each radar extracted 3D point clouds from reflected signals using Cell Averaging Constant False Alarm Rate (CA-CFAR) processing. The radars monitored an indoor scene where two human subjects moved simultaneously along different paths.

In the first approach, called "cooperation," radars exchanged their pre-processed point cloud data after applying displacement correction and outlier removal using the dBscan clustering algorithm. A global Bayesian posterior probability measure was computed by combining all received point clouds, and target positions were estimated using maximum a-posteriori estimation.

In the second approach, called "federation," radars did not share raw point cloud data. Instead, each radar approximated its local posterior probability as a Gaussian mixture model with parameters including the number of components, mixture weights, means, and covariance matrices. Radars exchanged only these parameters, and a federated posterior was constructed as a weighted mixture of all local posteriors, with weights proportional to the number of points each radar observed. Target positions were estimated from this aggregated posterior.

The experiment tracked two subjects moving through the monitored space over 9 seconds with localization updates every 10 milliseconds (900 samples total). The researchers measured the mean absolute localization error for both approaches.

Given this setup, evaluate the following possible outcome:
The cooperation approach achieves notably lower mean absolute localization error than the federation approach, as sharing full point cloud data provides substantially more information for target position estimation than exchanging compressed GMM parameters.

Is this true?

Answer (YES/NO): YES